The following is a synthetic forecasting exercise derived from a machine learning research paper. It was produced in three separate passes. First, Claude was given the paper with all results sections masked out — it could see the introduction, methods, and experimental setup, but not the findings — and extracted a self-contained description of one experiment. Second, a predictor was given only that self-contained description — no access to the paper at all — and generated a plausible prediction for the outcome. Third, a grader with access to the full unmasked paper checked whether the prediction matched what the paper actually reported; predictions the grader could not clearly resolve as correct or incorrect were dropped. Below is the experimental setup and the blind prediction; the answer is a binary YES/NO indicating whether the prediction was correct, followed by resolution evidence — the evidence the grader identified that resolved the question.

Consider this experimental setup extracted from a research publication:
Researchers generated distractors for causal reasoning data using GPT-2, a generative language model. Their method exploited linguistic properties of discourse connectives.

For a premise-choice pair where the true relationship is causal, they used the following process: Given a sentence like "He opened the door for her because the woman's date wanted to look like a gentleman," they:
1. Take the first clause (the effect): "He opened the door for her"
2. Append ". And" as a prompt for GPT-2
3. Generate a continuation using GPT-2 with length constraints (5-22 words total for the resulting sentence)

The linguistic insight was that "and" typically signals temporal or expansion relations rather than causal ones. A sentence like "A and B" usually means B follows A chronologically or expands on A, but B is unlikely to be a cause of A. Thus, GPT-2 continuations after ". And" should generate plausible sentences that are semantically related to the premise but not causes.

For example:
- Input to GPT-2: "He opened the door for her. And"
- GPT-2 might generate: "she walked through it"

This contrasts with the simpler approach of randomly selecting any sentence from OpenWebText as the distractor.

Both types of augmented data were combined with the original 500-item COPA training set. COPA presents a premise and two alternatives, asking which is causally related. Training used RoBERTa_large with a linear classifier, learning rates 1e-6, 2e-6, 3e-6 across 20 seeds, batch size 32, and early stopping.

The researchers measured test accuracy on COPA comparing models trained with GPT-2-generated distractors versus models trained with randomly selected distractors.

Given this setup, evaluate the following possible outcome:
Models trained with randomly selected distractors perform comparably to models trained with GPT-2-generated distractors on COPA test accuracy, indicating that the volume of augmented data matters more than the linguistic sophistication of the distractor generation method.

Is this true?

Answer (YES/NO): NO